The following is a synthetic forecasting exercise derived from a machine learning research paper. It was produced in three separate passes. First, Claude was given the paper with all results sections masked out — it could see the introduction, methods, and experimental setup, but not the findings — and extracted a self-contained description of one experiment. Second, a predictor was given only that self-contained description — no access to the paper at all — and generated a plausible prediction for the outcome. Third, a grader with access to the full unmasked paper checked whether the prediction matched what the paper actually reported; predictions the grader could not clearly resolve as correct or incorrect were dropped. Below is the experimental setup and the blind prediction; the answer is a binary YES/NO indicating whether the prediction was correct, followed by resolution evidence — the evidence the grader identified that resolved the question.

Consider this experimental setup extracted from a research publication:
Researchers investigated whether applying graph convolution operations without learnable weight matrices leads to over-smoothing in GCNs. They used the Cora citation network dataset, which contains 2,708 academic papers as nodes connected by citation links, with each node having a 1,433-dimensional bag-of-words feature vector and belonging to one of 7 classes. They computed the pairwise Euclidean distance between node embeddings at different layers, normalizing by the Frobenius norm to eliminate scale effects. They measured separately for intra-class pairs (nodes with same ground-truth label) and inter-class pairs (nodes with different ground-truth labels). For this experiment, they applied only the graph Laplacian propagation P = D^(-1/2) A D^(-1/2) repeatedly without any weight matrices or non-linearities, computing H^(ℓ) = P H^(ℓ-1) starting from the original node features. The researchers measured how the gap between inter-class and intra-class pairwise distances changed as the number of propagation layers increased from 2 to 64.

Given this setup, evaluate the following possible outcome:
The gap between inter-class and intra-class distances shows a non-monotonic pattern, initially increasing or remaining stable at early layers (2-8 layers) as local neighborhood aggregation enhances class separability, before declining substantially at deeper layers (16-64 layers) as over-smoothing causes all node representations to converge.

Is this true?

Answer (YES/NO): NO